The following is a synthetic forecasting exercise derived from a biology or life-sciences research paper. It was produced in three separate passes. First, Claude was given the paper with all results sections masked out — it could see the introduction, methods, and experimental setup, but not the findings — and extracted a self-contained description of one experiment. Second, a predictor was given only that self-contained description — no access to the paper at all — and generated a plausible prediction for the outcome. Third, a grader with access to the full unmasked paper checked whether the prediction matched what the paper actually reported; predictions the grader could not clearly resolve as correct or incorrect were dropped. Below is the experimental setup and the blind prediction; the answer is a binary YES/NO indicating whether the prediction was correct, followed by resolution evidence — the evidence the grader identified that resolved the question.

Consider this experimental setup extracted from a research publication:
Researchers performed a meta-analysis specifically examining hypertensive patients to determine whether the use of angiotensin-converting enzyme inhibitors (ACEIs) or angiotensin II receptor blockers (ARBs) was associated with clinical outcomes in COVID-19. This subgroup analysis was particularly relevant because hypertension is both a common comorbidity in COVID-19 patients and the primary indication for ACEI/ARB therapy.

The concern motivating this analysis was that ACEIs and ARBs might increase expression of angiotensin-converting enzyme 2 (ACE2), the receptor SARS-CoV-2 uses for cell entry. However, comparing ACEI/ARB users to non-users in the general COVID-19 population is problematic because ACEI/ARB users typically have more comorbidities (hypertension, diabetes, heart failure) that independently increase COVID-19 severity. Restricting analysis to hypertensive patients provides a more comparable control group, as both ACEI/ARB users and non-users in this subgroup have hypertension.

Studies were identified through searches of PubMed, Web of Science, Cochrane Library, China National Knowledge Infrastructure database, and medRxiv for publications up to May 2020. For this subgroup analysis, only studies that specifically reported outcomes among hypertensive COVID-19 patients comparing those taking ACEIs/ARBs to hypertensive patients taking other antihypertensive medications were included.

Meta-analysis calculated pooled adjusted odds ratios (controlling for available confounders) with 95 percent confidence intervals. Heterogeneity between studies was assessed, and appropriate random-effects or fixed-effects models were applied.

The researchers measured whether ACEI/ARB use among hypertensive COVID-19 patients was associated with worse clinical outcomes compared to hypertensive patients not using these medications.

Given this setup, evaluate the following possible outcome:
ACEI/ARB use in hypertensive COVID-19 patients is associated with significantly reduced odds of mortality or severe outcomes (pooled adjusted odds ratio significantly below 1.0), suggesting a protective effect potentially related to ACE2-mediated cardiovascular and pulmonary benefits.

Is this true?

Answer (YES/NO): YES